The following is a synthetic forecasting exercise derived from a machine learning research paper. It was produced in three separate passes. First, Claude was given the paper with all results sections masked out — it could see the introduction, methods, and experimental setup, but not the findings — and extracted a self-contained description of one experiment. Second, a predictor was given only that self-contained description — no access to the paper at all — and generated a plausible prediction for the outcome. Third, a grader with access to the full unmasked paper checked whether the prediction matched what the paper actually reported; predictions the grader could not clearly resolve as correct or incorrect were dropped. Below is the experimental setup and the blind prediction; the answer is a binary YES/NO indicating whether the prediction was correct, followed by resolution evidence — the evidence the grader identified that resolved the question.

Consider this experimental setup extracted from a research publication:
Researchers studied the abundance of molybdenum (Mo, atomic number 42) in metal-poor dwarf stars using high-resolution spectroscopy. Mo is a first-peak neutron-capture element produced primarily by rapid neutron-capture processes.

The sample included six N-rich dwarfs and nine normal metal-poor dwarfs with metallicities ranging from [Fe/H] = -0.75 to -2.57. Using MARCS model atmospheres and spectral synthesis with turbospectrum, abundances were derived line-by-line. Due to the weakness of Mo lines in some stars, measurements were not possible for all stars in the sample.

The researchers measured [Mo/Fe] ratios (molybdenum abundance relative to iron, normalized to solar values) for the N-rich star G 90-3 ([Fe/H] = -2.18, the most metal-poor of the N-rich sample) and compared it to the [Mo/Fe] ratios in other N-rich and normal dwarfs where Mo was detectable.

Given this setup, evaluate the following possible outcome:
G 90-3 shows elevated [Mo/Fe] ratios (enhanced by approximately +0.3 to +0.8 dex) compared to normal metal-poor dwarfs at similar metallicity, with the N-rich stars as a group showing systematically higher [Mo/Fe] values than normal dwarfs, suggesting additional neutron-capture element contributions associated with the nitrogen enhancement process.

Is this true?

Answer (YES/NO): NO